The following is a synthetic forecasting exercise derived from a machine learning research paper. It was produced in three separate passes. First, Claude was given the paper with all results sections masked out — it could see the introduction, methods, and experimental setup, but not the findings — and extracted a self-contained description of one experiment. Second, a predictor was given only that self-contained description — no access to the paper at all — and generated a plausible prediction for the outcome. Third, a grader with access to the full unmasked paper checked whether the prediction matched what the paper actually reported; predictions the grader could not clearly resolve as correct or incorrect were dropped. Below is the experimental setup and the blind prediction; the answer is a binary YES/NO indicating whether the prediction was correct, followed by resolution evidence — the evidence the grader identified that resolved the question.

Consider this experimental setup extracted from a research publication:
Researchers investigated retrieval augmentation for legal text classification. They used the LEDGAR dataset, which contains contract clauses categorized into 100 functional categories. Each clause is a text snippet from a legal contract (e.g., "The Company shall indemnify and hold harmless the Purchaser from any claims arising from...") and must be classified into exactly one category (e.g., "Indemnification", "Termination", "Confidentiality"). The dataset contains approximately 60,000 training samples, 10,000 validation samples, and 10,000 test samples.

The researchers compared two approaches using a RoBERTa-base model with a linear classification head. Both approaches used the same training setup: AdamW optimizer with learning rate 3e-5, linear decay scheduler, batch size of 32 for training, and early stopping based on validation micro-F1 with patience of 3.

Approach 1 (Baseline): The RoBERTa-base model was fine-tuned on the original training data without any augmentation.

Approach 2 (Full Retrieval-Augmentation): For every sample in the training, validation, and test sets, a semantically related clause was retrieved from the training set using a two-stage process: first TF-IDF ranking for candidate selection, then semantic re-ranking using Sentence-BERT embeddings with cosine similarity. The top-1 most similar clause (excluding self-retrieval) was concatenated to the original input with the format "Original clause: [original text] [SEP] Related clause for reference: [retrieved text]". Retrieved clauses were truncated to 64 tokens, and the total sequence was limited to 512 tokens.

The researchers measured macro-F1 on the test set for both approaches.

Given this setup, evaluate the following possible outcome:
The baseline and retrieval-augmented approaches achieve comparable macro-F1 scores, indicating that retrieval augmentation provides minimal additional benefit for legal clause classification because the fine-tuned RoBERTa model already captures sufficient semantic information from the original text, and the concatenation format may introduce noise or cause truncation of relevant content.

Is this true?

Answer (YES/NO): NO